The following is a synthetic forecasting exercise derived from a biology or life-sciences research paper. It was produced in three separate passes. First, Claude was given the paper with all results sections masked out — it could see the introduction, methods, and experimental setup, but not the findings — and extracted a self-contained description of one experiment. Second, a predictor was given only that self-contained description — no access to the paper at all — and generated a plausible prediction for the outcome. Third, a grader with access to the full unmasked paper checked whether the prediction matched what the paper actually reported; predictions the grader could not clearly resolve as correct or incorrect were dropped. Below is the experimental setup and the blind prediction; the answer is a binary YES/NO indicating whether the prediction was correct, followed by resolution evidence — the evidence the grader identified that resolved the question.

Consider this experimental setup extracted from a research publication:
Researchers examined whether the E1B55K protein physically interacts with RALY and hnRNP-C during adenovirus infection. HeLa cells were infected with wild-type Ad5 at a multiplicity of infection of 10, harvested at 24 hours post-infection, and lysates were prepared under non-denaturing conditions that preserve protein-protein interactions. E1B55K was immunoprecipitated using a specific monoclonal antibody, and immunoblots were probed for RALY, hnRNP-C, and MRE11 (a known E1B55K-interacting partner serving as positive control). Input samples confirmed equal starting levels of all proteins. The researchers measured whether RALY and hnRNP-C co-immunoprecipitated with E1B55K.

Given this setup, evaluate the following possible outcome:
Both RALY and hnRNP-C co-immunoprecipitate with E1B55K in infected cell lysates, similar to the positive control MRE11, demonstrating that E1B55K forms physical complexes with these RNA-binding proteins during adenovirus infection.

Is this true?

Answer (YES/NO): YES